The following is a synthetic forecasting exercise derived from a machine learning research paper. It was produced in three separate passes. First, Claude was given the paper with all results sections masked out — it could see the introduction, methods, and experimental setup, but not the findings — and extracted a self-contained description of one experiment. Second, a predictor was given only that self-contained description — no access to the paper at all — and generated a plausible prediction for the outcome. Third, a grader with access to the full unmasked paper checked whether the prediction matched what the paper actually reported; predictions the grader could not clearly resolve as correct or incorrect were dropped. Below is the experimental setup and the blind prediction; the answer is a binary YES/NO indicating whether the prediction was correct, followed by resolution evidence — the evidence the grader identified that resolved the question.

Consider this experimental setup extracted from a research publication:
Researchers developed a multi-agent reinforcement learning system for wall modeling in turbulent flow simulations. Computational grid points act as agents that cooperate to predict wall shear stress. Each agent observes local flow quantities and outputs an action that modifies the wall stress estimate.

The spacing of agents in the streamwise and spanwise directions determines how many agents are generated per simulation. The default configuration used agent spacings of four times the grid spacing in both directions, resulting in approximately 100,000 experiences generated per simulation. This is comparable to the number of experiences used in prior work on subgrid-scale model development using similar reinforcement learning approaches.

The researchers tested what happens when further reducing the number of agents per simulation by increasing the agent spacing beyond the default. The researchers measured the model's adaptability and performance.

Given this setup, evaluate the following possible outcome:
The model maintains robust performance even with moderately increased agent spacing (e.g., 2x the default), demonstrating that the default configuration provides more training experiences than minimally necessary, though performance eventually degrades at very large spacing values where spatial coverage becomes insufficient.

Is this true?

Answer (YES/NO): NO